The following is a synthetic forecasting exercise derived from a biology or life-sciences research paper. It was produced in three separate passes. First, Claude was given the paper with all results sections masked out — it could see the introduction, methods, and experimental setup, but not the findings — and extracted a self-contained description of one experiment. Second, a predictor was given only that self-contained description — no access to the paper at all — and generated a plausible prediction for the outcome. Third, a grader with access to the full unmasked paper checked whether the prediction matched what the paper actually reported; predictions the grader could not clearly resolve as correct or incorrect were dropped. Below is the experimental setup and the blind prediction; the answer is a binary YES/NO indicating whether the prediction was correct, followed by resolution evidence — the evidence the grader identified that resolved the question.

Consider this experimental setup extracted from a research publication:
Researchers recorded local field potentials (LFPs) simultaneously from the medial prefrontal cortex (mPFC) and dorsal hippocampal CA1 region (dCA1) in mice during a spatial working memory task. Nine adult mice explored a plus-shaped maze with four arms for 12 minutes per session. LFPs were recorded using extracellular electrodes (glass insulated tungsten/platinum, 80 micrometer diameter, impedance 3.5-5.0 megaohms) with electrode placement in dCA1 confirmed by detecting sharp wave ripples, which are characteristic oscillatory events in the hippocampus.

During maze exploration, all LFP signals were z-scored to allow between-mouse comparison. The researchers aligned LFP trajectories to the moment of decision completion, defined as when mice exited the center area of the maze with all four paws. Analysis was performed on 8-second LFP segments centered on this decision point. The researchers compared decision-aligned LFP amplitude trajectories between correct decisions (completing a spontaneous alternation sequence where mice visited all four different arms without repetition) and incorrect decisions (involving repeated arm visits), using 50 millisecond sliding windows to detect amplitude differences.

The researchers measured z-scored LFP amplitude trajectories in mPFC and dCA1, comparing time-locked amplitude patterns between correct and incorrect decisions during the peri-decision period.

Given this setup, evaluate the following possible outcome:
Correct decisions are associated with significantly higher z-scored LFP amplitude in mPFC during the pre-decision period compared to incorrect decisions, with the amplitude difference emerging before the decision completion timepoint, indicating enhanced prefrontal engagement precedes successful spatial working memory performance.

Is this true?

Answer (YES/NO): NO